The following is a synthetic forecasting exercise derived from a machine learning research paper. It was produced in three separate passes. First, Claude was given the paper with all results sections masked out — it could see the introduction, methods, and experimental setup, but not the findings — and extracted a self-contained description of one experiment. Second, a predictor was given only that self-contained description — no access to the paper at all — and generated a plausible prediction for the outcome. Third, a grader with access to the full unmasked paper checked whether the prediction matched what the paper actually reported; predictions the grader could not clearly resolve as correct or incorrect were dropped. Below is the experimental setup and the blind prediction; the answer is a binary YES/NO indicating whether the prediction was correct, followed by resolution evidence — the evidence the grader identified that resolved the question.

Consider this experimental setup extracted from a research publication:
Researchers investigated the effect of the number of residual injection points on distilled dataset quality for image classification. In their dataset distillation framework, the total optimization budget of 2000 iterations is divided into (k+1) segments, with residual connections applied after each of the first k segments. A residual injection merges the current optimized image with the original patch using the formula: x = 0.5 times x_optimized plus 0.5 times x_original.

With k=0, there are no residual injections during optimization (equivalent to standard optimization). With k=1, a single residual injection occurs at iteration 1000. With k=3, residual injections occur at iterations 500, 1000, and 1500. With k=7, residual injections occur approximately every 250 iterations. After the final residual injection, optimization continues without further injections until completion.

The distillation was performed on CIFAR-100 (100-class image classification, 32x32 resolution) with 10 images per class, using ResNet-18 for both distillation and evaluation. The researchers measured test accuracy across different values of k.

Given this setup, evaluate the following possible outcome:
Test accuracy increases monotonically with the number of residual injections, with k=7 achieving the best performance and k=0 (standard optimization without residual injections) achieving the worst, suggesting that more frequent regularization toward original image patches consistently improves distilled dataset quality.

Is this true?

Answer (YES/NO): NO